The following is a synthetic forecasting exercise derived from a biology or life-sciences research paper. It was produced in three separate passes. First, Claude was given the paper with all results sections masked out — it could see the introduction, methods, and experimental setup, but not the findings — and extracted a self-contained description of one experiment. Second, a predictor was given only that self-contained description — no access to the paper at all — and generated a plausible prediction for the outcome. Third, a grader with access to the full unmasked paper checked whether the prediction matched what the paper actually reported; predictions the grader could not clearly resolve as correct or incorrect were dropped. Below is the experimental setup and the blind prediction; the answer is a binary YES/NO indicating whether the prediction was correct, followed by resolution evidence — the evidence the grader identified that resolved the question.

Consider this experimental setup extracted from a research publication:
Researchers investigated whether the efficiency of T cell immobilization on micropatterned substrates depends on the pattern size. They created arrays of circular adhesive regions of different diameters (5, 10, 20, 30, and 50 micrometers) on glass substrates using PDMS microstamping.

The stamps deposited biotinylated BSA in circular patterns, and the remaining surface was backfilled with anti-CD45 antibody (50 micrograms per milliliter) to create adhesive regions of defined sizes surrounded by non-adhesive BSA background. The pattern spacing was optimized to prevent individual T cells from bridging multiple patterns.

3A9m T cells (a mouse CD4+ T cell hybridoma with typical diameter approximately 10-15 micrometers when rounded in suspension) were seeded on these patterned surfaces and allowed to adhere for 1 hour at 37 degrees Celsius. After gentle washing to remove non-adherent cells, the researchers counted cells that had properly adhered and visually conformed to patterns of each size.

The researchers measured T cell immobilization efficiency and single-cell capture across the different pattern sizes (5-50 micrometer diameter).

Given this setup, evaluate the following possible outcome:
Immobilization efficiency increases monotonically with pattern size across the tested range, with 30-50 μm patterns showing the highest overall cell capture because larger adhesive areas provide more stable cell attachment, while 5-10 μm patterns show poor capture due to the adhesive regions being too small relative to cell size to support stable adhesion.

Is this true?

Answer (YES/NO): NO